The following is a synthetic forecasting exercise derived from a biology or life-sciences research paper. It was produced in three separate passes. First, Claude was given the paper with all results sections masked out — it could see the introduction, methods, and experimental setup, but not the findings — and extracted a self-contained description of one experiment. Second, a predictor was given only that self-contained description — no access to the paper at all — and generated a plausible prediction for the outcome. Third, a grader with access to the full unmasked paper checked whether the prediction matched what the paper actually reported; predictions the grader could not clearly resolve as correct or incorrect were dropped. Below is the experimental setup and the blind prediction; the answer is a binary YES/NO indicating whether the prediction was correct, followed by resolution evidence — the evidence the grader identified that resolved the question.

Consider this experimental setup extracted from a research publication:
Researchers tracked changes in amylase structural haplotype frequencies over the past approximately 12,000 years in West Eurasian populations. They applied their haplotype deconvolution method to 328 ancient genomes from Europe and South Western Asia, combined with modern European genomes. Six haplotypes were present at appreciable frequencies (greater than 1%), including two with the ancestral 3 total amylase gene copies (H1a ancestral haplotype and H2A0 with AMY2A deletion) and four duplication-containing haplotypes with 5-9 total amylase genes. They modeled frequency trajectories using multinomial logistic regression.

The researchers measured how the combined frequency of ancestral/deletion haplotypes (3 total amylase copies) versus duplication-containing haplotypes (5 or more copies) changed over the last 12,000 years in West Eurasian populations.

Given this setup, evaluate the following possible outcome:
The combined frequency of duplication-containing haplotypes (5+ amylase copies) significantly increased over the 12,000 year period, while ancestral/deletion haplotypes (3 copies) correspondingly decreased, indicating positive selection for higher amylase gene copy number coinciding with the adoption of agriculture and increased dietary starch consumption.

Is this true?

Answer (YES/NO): YES